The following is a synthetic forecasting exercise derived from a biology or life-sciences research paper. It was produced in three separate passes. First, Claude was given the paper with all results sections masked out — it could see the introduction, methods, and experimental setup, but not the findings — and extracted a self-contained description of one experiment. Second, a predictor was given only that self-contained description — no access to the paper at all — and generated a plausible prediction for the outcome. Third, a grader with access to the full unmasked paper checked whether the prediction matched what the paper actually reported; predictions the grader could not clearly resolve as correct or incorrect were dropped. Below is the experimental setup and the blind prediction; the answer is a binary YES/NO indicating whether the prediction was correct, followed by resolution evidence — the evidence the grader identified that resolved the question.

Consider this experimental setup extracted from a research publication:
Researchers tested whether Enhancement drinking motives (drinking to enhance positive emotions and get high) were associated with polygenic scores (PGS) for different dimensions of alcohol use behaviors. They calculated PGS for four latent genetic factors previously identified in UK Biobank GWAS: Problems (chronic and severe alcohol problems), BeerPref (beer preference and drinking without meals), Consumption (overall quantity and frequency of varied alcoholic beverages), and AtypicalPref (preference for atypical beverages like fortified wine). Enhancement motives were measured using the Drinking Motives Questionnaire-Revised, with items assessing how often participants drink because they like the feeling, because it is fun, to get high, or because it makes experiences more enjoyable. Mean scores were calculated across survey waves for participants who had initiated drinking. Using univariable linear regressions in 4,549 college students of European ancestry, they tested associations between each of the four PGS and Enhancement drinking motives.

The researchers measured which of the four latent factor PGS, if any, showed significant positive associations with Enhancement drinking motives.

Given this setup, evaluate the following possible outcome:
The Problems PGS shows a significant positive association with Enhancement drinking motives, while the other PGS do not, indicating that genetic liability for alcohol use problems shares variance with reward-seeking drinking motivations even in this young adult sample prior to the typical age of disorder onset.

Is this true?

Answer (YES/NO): NO